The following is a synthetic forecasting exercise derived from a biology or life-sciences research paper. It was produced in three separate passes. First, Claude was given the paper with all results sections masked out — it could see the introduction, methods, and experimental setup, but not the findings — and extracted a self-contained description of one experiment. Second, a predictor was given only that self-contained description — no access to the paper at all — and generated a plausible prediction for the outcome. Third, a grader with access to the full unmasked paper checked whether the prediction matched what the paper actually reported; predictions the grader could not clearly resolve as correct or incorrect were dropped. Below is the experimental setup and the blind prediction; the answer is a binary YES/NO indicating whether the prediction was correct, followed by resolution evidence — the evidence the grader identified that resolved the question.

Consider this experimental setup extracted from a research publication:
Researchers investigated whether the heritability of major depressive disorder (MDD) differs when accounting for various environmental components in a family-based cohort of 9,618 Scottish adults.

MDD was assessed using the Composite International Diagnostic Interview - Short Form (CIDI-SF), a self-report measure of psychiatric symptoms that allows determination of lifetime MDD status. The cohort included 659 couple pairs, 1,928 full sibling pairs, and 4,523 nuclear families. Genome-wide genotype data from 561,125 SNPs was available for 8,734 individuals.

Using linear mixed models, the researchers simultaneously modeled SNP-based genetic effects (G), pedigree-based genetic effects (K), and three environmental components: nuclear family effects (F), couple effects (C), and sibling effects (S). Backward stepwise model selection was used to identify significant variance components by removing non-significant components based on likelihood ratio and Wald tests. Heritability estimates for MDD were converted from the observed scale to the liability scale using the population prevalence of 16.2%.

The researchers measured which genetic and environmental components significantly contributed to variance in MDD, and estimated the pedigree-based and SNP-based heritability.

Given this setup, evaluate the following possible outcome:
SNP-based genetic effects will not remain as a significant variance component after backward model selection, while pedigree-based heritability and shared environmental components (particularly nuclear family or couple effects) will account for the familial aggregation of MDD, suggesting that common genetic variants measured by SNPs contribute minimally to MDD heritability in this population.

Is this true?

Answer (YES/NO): NO